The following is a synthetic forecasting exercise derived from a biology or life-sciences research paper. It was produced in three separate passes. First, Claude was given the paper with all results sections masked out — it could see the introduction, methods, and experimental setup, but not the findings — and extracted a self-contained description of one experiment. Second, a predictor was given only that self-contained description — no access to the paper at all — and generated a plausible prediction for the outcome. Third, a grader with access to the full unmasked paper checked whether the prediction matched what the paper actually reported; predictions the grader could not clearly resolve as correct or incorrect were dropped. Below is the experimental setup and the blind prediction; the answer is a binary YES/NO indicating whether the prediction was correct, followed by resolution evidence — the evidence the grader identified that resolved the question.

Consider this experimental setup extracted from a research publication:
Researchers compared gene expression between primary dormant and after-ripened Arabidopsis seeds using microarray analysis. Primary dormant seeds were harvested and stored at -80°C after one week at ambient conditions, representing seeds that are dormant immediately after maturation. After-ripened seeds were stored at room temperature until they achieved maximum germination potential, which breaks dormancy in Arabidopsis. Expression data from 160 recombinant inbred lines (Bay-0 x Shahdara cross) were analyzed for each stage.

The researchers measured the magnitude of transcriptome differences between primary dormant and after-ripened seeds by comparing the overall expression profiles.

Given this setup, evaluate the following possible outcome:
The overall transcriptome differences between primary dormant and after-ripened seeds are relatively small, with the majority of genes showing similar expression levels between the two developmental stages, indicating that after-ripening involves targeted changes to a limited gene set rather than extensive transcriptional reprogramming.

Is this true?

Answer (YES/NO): YES